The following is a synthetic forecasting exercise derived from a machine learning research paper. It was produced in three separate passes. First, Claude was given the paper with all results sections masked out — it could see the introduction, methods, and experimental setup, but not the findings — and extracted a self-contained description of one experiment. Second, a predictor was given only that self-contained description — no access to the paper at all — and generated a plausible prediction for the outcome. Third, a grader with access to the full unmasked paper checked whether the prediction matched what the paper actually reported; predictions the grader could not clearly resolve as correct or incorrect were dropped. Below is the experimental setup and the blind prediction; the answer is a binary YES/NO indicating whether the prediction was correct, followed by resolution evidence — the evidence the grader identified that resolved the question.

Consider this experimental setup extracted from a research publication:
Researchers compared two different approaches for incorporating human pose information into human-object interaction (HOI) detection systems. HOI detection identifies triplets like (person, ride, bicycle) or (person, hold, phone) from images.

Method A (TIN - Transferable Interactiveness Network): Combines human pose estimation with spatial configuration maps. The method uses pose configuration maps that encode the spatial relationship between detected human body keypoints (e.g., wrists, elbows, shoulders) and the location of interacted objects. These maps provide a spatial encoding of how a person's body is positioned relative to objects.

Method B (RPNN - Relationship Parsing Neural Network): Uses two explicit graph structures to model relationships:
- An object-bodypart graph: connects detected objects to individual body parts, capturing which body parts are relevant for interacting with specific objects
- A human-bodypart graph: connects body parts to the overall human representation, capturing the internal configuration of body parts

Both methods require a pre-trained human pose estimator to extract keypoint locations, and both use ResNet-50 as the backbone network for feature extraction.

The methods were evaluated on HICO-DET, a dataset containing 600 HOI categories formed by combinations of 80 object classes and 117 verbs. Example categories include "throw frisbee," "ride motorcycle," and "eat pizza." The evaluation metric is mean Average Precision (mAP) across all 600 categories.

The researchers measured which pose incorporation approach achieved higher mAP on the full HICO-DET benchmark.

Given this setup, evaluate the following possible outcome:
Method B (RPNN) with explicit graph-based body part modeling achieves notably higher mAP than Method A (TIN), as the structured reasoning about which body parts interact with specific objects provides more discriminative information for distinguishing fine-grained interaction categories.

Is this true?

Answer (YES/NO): NO